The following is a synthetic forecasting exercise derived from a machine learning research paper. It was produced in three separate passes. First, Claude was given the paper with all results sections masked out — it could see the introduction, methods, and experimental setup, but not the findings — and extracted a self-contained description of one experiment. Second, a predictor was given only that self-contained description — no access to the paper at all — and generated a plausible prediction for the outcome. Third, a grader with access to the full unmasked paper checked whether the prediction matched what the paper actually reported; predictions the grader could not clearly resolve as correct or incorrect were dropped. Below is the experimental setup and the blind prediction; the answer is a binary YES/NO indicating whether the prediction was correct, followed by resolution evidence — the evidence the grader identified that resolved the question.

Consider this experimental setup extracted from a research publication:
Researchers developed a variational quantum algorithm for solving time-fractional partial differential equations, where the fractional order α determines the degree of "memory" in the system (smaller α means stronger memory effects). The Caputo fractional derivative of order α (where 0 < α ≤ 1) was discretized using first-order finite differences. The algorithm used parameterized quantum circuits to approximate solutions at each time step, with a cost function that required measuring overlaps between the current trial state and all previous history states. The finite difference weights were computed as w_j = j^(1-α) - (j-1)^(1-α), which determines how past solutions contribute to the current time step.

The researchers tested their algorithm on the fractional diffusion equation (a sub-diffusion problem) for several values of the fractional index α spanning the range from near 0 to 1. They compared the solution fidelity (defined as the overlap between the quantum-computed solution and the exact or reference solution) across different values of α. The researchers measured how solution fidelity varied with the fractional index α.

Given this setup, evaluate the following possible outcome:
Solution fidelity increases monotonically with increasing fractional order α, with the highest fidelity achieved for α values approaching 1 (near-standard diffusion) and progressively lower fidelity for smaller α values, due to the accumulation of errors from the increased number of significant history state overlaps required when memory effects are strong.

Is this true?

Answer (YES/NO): NO